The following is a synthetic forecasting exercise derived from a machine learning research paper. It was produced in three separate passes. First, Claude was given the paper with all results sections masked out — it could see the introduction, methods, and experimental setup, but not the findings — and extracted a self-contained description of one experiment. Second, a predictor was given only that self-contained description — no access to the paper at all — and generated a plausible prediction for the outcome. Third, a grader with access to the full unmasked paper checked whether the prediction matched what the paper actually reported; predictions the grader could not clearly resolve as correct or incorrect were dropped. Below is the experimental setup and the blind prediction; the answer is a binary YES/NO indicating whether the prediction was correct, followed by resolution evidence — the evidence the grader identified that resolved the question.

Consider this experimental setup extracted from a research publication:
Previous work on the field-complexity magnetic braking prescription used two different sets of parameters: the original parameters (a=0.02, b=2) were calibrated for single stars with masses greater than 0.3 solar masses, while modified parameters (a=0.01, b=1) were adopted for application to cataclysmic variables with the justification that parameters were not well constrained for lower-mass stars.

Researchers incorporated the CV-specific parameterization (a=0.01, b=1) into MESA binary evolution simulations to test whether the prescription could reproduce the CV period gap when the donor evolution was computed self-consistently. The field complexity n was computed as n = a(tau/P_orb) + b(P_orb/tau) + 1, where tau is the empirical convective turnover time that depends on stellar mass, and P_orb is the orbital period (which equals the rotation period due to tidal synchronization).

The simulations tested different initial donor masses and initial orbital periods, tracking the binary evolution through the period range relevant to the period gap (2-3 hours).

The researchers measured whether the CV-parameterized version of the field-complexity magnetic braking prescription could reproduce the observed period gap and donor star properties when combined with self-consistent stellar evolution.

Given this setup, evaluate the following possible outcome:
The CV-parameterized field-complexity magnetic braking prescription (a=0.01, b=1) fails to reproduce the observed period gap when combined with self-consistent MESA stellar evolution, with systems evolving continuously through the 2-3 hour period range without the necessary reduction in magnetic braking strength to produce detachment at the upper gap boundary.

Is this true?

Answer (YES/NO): YES